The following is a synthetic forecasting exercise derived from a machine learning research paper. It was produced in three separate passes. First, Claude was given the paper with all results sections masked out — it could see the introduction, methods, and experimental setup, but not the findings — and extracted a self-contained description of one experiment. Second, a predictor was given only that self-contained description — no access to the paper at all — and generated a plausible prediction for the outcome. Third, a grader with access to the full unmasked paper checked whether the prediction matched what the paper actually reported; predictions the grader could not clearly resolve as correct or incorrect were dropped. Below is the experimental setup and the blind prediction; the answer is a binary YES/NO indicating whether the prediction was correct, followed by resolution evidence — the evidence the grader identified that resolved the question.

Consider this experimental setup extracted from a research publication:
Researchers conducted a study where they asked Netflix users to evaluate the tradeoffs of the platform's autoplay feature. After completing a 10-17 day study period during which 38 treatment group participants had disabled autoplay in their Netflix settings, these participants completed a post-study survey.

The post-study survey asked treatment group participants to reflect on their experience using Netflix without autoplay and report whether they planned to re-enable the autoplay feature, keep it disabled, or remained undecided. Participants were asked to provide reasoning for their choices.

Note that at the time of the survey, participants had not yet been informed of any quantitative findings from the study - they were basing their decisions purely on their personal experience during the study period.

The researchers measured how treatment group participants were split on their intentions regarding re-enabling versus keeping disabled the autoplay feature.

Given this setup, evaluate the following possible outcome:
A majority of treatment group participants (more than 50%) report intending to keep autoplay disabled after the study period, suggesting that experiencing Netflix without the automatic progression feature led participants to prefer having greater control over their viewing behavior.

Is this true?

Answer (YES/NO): NO